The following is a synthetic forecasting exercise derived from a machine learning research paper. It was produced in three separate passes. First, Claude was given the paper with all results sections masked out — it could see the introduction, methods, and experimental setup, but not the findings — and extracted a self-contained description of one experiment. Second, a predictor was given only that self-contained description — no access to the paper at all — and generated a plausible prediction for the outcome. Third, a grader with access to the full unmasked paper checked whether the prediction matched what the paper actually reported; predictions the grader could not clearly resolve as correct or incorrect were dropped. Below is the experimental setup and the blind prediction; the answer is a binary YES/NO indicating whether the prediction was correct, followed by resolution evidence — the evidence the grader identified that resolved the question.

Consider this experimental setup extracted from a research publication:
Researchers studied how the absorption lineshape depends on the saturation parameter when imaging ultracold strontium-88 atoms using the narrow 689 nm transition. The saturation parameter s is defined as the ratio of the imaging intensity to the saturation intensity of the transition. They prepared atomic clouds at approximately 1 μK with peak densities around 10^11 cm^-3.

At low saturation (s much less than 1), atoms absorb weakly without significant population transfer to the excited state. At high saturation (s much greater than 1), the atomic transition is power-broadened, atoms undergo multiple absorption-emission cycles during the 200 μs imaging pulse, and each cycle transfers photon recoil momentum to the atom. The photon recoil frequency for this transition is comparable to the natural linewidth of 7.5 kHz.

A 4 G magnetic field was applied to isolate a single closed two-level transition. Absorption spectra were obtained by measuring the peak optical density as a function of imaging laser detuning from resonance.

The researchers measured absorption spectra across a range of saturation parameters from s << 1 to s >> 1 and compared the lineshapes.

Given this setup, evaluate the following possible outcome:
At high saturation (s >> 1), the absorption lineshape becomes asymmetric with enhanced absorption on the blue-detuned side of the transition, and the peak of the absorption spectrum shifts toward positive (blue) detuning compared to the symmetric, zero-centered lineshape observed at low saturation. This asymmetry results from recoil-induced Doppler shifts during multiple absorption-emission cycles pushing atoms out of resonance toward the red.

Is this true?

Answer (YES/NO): NO